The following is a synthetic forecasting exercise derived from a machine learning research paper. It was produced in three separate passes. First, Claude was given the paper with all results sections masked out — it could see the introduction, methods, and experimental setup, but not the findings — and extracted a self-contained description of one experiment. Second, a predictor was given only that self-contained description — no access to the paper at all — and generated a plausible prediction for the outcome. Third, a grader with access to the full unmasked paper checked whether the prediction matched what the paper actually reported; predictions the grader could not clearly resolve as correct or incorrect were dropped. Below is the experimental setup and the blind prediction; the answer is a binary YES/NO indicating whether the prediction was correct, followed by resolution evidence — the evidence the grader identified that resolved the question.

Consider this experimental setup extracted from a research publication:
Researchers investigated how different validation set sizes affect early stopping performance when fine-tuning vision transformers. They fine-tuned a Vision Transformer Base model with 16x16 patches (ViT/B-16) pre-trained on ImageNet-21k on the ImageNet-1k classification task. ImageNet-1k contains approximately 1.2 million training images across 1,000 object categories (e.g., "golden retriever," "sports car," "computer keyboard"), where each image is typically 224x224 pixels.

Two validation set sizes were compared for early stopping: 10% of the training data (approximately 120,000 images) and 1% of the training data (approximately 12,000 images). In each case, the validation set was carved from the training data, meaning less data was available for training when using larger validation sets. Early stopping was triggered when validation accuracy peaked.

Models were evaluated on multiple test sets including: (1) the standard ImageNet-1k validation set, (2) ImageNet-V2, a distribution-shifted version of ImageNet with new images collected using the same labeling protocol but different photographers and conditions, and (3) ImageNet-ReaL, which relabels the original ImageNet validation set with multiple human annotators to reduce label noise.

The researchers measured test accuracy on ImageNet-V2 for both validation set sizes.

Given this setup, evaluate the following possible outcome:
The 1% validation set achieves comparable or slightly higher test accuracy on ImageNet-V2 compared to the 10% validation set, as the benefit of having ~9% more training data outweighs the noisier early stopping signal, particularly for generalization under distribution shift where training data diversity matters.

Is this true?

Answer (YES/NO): YES